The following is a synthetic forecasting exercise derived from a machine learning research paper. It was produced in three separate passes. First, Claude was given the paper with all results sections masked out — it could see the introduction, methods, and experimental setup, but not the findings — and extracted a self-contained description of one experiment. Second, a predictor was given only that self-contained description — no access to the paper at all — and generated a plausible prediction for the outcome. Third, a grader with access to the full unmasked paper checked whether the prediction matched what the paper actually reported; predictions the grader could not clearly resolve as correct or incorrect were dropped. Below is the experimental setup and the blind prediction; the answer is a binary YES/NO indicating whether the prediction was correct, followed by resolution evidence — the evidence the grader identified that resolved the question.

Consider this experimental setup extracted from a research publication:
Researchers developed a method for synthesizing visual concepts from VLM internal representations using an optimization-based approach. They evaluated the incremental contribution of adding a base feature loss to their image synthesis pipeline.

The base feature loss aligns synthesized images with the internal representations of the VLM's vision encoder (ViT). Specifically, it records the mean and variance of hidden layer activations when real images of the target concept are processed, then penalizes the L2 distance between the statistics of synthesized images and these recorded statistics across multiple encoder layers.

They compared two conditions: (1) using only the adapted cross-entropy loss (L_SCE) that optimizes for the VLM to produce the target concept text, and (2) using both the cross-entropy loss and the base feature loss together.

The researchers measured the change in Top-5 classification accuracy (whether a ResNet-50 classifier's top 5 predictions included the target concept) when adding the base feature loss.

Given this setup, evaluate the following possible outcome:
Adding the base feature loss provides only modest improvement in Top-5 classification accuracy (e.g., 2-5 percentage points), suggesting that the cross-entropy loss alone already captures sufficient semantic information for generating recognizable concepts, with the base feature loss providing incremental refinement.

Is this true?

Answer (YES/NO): NO